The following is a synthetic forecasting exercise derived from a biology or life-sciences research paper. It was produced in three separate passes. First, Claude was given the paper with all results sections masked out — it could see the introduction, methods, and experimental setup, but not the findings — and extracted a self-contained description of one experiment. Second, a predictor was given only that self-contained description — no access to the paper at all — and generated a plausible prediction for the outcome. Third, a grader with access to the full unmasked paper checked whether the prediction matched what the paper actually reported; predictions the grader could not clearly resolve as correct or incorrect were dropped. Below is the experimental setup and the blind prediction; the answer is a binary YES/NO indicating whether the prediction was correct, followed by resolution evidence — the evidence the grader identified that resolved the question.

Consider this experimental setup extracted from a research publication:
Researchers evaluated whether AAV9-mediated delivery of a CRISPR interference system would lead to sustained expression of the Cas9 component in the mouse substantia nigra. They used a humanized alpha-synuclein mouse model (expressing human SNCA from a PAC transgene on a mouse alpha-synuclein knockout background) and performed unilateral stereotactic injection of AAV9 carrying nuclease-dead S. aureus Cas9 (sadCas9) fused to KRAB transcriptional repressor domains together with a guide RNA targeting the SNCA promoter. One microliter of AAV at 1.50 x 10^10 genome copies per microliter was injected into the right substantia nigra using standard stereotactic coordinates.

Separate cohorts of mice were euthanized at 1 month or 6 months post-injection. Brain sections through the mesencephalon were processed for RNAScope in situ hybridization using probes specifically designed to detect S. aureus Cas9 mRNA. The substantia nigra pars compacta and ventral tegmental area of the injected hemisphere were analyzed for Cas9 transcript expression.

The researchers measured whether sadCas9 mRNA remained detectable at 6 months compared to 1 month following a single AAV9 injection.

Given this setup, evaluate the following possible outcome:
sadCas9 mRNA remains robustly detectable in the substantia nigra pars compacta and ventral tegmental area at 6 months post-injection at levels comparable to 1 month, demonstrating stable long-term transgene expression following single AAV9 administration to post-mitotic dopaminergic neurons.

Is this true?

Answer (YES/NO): NO